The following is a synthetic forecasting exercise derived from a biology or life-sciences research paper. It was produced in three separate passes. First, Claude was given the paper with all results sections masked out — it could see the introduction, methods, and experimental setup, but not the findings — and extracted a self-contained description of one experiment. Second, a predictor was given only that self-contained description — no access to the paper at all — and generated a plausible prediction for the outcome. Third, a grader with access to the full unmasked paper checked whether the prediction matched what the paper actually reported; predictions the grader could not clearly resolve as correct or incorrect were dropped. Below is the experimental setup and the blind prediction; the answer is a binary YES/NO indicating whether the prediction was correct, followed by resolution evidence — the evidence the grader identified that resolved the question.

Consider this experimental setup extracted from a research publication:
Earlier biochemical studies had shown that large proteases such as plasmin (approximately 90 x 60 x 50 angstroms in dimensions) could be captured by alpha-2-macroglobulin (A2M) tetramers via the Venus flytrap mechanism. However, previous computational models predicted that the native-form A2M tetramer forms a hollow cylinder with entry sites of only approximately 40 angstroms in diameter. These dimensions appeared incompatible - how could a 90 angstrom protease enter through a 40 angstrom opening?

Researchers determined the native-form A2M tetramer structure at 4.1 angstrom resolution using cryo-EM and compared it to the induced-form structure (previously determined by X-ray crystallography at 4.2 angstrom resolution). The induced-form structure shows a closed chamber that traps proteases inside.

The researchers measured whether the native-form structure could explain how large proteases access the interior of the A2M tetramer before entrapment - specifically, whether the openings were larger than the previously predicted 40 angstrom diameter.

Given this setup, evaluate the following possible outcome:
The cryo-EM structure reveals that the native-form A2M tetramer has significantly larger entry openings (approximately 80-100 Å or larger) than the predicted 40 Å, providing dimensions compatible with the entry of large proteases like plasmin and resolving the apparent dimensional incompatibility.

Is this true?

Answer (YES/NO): NO